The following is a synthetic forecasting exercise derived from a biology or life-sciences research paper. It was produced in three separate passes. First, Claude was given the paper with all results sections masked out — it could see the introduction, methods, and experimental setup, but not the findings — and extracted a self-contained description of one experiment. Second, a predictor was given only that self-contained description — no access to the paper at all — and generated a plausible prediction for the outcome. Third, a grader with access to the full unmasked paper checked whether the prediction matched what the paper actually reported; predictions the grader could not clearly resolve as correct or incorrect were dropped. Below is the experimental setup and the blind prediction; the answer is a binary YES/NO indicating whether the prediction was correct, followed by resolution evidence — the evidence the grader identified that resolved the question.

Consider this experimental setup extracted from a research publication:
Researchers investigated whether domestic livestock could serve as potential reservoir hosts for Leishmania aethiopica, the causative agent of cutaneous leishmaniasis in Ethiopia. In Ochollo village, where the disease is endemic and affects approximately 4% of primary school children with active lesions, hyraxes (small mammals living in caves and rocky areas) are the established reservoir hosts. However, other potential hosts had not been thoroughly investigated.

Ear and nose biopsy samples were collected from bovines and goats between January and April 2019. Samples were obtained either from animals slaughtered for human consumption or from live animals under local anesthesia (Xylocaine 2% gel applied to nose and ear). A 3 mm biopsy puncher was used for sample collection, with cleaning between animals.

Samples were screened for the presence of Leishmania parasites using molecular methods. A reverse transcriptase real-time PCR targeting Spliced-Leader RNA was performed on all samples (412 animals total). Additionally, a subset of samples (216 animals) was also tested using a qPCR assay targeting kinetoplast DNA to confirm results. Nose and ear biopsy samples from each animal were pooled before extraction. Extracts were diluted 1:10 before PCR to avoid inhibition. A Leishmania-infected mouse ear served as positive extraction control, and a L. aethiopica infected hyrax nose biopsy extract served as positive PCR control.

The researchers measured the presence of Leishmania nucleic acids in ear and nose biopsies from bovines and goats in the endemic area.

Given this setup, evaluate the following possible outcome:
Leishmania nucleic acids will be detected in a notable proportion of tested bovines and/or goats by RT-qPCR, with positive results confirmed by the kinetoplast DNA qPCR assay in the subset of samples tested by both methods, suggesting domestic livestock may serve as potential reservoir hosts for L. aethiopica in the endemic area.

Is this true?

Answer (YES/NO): NO